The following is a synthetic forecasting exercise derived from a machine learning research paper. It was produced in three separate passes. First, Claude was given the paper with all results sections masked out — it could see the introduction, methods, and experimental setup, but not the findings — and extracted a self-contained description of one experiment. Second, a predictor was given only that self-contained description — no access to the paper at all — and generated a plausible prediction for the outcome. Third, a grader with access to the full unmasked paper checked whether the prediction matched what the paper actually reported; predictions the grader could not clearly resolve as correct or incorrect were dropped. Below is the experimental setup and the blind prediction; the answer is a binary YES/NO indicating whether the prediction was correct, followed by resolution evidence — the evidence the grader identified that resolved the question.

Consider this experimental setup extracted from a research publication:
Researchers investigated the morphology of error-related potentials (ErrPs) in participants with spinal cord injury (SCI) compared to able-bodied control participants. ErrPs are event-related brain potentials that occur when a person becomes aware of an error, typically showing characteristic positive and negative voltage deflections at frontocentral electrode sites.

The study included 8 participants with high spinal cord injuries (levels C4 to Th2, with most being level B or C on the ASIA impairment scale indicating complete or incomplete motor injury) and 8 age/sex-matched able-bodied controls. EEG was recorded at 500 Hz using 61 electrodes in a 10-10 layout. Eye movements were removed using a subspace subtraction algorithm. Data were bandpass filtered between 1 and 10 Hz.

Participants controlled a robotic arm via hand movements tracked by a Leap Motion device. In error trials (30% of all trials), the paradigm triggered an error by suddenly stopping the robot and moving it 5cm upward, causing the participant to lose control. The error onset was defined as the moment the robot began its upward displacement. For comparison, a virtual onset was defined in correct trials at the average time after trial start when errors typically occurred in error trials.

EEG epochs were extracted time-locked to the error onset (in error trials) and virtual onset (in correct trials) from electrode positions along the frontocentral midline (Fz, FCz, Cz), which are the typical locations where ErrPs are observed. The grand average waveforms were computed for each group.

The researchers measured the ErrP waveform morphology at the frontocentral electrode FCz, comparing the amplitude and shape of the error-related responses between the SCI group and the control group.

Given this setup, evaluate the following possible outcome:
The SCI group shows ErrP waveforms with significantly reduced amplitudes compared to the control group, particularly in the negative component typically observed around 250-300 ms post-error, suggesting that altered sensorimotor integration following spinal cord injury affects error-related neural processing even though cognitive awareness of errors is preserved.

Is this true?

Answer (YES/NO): NO